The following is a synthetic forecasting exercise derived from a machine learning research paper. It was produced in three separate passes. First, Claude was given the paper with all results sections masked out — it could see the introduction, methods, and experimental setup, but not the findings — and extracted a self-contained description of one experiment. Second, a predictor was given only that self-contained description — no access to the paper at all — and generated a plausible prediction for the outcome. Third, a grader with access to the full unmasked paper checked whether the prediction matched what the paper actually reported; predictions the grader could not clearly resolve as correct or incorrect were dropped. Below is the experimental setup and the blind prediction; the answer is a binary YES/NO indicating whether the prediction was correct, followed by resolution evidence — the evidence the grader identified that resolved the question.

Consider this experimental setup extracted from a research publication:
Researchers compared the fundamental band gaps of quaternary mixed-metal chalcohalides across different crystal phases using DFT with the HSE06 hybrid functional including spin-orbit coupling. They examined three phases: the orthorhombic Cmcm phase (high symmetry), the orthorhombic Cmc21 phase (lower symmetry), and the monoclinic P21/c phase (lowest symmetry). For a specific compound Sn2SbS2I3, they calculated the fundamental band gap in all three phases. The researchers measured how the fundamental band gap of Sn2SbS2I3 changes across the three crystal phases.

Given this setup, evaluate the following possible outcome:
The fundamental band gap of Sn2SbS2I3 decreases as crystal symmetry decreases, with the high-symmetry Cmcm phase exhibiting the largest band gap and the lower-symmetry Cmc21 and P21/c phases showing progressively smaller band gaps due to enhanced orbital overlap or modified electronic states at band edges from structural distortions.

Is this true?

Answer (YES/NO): NO